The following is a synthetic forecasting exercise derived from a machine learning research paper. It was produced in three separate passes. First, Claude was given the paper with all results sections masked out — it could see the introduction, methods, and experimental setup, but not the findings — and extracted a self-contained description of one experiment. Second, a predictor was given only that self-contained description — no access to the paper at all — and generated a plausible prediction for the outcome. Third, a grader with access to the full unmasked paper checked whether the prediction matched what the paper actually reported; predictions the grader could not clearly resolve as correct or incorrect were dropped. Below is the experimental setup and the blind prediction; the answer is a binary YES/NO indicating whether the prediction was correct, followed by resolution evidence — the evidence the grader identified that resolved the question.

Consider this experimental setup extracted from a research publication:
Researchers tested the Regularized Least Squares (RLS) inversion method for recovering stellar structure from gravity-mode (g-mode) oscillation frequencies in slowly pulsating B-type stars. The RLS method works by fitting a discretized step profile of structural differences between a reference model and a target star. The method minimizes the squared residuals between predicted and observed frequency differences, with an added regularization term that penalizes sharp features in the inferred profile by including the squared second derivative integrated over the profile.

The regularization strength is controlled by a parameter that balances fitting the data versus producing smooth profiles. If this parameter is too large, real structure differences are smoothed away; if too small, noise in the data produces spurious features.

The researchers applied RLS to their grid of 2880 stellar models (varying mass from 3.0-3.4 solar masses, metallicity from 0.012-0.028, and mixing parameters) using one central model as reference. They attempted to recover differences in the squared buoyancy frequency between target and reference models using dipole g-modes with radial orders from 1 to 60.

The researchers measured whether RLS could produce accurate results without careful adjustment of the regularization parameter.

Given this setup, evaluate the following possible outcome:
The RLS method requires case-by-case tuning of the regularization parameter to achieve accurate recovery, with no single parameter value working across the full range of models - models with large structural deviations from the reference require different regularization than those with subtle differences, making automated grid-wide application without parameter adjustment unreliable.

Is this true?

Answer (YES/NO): YES